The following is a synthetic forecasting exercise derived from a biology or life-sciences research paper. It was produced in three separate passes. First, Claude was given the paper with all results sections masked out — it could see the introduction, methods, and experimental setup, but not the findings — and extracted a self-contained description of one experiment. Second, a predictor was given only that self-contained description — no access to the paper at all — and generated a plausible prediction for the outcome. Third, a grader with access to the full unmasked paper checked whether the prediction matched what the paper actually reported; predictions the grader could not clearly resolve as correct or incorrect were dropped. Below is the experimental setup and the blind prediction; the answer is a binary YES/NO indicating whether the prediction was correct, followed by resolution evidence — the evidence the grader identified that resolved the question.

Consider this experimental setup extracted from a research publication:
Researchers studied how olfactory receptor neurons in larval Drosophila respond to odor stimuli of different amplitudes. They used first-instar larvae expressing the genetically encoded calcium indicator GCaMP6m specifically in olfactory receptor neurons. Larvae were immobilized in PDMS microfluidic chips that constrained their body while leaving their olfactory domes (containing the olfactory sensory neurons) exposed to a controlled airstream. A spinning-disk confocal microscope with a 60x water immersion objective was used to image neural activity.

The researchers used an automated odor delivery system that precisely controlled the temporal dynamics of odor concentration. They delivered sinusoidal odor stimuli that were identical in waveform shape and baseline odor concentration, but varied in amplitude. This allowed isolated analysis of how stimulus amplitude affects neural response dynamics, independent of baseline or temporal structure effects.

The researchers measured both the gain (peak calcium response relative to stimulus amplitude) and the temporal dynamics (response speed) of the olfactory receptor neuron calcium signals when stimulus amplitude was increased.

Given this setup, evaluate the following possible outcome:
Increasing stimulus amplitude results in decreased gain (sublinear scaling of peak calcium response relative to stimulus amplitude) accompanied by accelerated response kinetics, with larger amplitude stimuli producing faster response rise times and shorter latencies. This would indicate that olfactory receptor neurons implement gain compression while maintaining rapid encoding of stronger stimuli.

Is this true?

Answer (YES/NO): NO